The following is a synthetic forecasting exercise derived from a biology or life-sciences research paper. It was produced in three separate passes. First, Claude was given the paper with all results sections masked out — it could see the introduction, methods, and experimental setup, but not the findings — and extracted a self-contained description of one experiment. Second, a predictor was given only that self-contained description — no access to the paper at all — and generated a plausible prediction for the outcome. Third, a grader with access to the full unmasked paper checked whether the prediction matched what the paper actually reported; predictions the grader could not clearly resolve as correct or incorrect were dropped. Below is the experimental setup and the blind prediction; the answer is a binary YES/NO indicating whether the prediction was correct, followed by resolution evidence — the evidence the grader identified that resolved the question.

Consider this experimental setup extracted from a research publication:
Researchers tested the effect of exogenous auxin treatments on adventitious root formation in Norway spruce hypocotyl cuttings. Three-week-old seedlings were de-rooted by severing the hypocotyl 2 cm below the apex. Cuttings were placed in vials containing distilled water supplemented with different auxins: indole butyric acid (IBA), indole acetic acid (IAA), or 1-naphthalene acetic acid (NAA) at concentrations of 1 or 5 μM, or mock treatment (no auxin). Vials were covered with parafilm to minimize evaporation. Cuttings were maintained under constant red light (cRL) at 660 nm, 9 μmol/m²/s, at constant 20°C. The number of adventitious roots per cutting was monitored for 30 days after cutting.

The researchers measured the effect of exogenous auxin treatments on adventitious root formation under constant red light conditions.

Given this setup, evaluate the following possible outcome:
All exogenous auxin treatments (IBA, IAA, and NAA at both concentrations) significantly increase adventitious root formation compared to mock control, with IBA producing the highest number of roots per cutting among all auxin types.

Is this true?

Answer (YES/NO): NO